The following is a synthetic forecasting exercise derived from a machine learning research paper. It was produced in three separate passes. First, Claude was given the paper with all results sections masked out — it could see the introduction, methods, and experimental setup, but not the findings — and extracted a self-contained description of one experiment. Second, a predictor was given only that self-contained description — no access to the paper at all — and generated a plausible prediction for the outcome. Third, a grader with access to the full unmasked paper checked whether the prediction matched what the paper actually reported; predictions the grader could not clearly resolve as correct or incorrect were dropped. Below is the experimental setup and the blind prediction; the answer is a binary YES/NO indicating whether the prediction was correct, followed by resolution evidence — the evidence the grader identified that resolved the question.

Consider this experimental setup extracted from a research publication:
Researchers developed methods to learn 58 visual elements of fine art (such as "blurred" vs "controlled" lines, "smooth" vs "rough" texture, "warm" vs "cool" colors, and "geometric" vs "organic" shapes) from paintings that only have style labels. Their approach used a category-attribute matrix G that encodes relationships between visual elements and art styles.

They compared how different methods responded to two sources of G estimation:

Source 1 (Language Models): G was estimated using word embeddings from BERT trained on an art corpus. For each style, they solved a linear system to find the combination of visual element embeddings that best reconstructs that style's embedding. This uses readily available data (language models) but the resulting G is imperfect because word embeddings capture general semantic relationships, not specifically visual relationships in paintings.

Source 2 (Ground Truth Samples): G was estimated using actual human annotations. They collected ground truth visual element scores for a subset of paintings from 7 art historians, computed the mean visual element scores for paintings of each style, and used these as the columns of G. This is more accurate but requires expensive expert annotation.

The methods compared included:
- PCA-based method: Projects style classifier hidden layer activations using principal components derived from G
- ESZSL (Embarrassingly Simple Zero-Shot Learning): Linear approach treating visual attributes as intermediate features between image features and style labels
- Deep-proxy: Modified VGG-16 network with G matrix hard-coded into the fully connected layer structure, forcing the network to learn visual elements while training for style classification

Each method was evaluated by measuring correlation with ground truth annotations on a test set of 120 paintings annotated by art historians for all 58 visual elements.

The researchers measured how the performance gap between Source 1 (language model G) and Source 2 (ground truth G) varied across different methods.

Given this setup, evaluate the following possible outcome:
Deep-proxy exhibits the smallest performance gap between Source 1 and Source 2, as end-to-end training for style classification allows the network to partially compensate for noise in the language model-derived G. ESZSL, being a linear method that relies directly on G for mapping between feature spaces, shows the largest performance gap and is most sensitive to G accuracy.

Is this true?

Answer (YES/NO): YES